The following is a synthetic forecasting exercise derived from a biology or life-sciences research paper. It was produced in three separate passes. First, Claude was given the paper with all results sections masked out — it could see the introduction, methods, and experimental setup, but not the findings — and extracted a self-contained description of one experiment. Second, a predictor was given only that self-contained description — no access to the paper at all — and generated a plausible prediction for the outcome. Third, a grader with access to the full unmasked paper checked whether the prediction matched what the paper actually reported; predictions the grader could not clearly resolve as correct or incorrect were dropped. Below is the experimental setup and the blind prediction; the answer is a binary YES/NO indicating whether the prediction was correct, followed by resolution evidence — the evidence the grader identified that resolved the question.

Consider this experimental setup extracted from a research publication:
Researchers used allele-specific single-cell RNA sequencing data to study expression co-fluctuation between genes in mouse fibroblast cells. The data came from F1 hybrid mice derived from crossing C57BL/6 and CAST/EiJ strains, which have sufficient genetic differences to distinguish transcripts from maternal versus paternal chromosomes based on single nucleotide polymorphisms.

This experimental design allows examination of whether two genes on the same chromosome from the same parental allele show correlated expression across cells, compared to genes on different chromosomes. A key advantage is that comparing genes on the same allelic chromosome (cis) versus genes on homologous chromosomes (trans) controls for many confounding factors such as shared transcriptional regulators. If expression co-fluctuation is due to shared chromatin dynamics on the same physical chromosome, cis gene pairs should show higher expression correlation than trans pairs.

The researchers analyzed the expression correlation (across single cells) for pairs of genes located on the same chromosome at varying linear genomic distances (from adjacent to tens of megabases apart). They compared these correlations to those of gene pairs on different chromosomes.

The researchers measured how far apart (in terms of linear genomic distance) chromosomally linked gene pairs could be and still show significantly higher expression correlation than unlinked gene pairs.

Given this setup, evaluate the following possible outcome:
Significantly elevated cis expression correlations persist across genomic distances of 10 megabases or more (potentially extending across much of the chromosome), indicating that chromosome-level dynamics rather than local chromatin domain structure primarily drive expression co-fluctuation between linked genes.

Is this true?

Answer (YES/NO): YES